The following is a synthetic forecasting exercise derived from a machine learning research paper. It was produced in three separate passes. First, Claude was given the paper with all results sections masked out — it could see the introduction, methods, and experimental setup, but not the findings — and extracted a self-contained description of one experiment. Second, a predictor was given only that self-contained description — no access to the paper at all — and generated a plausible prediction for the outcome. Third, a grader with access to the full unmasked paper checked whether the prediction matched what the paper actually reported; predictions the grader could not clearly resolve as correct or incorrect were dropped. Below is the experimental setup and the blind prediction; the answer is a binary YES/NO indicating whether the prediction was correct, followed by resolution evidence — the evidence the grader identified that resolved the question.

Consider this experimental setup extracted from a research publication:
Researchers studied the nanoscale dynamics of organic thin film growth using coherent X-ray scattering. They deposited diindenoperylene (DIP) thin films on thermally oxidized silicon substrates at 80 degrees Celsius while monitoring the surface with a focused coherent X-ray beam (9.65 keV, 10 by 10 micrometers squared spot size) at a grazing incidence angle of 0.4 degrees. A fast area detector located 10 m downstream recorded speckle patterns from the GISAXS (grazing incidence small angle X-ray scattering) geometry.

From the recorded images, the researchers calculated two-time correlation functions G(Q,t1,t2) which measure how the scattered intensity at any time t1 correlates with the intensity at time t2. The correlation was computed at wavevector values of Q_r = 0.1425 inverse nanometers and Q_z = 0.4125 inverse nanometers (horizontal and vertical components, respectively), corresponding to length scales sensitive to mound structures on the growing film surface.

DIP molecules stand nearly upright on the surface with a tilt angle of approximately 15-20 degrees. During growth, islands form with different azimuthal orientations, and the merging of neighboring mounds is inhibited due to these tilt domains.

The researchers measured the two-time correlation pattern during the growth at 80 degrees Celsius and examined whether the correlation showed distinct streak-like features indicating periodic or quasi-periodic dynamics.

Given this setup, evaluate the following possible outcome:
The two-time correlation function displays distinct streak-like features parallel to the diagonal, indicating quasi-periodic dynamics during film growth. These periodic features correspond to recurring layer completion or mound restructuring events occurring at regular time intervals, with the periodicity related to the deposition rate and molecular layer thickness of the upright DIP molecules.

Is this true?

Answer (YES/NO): NO